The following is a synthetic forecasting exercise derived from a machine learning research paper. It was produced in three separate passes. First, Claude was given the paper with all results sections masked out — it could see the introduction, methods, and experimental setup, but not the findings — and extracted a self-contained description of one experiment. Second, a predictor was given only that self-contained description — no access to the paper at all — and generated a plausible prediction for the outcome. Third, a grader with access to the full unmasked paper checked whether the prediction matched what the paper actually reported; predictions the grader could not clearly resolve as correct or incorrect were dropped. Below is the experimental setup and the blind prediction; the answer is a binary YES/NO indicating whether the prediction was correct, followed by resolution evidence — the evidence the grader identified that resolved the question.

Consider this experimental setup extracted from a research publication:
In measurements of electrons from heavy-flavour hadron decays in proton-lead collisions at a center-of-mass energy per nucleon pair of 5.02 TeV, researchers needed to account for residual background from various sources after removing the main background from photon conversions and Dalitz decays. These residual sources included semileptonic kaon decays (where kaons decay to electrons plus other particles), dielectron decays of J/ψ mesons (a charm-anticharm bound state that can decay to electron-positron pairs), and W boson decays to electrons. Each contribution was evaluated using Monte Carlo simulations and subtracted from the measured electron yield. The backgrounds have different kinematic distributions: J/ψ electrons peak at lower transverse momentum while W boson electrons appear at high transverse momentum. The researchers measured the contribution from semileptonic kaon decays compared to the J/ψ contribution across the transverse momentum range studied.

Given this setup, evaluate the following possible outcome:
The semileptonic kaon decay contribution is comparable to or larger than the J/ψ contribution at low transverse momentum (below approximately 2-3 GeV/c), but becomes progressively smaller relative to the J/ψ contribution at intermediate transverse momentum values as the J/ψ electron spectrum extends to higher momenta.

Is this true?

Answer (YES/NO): NO